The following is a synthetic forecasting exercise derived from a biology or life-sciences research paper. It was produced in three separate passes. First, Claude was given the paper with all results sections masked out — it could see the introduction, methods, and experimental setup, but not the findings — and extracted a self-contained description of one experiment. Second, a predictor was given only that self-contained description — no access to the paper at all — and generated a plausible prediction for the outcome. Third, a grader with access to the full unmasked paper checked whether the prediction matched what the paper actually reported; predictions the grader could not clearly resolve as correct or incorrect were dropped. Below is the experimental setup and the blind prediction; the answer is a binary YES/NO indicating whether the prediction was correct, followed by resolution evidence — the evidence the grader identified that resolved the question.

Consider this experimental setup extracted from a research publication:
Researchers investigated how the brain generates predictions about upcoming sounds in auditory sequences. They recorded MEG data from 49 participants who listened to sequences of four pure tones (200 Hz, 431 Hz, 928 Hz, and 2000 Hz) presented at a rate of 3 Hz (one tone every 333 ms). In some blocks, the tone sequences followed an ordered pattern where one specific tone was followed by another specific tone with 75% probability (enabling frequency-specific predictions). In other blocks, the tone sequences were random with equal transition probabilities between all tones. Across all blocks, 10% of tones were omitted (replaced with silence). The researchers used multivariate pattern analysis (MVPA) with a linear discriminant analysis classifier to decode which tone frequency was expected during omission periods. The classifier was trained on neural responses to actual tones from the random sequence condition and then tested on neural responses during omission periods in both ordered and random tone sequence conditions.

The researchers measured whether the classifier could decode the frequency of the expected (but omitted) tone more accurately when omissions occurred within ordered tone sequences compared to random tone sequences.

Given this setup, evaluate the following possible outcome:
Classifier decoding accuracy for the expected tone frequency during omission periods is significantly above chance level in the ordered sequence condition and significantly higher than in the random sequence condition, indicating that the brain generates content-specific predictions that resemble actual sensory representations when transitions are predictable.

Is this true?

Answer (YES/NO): YES